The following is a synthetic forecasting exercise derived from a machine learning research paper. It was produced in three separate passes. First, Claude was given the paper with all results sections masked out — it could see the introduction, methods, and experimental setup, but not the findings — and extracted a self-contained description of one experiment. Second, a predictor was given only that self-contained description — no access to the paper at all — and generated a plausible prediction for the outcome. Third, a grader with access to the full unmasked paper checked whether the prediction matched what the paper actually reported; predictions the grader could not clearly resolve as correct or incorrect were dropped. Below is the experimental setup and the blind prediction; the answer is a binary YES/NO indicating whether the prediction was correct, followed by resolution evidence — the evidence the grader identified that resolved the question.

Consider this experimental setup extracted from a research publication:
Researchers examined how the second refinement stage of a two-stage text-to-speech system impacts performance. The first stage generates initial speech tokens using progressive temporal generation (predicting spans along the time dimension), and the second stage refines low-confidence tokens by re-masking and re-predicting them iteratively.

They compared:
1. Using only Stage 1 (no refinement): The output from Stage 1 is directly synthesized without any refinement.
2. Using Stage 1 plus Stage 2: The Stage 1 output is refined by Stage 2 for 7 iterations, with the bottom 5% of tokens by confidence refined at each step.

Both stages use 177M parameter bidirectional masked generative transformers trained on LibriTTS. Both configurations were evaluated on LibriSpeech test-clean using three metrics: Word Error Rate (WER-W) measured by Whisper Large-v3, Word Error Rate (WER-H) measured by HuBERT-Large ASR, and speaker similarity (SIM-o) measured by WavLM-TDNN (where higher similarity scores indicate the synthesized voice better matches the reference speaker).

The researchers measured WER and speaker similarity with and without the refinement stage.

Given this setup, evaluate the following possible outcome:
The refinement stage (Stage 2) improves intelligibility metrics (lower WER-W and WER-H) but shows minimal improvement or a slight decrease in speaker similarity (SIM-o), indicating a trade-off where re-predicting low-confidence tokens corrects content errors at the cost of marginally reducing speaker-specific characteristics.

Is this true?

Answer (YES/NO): NO